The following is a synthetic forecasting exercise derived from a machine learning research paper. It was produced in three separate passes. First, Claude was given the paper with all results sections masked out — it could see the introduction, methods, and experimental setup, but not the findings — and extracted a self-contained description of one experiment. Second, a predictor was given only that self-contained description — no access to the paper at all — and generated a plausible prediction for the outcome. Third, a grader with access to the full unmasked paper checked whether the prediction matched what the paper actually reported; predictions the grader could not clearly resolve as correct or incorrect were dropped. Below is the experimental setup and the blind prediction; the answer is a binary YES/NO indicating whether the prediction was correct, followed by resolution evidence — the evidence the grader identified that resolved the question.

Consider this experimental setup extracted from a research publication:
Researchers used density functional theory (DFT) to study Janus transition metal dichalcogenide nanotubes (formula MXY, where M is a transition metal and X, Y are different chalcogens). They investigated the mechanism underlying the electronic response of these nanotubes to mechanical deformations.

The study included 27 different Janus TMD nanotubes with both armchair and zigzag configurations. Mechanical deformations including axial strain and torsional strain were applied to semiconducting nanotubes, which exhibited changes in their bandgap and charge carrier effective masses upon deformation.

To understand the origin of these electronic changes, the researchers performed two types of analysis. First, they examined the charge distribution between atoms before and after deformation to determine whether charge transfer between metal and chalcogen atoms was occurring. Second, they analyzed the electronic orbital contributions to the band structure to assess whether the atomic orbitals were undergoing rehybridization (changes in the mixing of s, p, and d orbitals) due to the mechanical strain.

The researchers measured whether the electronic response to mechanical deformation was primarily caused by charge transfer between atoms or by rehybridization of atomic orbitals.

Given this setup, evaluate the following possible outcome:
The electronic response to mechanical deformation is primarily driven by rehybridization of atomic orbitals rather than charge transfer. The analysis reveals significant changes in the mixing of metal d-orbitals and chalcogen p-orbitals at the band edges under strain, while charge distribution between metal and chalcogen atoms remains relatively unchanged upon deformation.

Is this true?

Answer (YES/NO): YES